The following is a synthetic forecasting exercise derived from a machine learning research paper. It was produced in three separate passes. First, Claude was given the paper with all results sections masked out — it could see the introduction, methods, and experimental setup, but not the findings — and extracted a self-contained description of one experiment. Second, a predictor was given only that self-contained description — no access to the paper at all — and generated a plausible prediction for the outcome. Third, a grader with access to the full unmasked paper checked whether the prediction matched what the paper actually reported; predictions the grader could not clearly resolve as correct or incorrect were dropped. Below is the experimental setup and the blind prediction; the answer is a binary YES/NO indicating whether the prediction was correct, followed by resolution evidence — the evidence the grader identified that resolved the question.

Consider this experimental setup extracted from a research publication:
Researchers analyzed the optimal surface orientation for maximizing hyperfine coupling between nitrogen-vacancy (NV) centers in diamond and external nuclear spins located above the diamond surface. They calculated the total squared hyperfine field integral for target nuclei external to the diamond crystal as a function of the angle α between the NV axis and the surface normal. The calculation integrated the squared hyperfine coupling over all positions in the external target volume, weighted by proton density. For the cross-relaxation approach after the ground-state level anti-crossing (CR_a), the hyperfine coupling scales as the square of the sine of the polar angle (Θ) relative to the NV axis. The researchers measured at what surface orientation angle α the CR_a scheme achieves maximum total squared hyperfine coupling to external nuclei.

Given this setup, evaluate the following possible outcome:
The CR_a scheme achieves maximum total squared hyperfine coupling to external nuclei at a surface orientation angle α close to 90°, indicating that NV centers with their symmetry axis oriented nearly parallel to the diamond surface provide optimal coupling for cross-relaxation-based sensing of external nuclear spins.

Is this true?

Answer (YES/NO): YES